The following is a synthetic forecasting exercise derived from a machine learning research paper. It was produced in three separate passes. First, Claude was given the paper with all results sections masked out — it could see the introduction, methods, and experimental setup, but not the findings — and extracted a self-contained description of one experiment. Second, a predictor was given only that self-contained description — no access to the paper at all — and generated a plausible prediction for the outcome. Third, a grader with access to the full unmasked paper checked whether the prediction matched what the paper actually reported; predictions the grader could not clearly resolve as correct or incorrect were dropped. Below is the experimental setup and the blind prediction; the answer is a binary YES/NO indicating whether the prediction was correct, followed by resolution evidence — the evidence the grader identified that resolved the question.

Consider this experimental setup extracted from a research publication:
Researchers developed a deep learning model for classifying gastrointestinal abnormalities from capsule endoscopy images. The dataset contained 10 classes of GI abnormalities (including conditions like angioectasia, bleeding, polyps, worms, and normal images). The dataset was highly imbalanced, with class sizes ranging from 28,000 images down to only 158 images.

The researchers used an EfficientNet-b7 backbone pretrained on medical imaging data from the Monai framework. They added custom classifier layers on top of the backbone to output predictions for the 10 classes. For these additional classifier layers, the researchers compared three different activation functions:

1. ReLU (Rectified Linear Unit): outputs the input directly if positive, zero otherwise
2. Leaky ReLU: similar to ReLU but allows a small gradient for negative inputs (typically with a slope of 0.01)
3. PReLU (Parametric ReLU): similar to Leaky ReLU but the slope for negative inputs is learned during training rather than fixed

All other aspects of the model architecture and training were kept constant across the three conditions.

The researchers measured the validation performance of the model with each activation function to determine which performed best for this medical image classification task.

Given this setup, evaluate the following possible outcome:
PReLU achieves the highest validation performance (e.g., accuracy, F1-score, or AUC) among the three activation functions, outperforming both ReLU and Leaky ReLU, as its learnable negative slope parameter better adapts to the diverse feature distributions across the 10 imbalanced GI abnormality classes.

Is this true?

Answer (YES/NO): YES